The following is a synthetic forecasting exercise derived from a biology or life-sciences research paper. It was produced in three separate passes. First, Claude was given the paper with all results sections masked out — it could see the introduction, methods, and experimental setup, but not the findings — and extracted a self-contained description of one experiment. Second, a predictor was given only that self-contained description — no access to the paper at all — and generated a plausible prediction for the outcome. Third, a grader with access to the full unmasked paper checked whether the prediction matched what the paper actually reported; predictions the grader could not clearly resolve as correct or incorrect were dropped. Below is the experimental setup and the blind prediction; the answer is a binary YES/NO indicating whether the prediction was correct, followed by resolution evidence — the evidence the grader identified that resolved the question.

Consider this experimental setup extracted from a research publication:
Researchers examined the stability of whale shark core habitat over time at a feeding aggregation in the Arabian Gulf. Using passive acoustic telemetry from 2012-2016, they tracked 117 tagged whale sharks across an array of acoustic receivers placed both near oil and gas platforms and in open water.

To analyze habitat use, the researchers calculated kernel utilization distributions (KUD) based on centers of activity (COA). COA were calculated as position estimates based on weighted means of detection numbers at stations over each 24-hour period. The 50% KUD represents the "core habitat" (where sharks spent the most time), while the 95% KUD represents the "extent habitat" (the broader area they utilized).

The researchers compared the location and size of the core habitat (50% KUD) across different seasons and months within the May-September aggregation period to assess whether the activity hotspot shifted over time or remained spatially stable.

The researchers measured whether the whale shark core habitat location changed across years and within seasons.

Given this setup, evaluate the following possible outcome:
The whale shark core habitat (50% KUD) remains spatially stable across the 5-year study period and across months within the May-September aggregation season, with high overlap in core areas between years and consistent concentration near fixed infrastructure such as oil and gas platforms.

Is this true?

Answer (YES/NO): NO